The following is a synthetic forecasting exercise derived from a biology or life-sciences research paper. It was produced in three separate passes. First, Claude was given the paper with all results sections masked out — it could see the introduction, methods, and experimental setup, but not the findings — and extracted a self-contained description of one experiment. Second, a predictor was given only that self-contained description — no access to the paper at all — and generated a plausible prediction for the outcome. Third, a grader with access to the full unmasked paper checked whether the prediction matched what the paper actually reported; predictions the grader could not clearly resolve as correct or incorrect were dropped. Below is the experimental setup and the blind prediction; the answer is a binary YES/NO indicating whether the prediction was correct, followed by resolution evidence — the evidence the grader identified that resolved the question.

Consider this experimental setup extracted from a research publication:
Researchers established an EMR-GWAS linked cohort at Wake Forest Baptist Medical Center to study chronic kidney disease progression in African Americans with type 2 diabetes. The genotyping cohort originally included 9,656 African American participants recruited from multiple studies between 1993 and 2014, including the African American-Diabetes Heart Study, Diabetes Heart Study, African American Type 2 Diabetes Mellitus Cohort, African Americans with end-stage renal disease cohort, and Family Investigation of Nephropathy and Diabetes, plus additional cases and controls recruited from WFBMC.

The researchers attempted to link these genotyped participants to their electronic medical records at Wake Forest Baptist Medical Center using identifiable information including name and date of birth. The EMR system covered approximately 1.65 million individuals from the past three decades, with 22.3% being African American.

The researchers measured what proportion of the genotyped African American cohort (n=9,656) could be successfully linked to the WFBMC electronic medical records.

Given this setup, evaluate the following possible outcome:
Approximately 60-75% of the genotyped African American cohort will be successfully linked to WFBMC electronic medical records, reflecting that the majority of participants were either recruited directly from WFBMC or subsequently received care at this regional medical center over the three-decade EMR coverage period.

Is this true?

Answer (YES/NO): NO